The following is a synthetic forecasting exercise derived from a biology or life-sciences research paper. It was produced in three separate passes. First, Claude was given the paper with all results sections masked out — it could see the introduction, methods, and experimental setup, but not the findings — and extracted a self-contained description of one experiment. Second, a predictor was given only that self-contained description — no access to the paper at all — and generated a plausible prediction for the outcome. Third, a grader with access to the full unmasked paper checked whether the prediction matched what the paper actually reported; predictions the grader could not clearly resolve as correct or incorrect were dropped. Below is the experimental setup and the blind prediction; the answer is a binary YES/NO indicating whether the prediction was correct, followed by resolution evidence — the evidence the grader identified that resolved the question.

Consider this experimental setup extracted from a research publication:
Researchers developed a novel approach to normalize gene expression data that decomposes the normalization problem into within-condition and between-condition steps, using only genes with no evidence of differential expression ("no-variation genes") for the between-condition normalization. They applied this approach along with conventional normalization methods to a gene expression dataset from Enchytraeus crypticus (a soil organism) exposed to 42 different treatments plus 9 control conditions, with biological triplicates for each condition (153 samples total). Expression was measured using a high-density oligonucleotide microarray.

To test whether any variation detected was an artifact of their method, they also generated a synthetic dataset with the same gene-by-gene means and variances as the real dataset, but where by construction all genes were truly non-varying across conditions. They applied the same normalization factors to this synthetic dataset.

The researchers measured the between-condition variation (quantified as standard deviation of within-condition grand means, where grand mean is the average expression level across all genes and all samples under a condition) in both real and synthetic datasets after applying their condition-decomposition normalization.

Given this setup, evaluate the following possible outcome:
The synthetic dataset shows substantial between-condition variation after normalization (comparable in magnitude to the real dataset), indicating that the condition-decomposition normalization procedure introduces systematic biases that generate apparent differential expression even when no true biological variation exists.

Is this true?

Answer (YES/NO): NO